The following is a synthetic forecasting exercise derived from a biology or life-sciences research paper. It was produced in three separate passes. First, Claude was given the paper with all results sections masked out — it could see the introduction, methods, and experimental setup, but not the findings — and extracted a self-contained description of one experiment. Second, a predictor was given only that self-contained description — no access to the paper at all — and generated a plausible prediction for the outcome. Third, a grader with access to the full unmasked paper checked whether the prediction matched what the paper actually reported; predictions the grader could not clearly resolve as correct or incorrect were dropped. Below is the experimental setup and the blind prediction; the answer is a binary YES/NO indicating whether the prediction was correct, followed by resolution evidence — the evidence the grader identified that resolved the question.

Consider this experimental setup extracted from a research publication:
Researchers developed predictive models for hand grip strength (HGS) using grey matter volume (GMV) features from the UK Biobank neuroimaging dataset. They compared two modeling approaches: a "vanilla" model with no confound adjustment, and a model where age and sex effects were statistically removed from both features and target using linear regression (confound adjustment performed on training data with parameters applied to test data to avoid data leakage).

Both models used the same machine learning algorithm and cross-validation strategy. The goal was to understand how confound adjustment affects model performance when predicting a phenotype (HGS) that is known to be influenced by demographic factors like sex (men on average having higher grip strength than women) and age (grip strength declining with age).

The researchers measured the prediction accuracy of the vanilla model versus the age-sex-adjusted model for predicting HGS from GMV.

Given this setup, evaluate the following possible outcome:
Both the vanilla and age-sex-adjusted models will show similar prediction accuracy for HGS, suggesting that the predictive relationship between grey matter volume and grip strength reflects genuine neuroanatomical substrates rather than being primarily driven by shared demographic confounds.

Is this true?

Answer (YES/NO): NO